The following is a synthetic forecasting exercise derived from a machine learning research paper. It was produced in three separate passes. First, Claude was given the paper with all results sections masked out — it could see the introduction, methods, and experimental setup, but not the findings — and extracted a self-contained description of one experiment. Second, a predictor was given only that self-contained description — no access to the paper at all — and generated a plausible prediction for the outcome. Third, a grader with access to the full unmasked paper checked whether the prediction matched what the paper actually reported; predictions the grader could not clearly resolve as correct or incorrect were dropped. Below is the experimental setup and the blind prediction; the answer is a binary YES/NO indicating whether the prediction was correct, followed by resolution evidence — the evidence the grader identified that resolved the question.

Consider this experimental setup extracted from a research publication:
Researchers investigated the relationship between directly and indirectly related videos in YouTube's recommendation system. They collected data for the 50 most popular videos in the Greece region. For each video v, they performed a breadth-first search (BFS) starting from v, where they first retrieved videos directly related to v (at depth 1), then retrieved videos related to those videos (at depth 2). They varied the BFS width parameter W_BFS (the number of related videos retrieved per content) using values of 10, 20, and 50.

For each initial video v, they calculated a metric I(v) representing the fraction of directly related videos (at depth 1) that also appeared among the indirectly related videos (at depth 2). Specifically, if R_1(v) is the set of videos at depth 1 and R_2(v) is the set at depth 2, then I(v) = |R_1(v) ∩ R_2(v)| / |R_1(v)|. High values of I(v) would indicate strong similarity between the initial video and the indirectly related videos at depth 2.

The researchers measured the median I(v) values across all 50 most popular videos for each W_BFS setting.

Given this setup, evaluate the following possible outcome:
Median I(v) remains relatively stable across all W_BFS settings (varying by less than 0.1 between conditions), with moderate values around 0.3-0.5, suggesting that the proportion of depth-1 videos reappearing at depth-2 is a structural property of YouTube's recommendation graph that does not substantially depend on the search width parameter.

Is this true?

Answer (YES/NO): NO